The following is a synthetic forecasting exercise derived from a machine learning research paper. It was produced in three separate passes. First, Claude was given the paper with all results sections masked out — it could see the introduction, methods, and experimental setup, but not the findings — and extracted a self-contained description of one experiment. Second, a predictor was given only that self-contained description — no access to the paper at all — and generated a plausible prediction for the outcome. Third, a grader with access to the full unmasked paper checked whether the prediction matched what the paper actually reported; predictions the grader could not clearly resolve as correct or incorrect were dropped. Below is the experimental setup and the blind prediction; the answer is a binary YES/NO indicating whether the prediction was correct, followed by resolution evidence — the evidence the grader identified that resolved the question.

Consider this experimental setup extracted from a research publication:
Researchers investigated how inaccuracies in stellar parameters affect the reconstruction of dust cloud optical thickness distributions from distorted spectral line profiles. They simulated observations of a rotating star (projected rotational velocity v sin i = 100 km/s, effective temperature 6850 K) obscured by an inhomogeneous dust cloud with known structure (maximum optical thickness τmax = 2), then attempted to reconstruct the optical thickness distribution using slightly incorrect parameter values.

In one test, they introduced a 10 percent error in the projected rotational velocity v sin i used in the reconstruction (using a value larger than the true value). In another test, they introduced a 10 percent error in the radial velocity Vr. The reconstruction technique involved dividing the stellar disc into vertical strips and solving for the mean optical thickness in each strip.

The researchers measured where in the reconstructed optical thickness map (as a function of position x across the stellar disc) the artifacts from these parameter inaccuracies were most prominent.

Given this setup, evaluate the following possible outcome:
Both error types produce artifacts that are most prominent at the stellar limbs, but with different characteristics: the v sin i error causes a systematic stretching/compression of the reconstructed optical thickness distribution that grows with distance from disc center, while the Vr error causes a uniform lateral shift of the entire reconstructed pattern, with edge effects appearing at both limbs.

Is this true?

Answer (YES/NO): NO